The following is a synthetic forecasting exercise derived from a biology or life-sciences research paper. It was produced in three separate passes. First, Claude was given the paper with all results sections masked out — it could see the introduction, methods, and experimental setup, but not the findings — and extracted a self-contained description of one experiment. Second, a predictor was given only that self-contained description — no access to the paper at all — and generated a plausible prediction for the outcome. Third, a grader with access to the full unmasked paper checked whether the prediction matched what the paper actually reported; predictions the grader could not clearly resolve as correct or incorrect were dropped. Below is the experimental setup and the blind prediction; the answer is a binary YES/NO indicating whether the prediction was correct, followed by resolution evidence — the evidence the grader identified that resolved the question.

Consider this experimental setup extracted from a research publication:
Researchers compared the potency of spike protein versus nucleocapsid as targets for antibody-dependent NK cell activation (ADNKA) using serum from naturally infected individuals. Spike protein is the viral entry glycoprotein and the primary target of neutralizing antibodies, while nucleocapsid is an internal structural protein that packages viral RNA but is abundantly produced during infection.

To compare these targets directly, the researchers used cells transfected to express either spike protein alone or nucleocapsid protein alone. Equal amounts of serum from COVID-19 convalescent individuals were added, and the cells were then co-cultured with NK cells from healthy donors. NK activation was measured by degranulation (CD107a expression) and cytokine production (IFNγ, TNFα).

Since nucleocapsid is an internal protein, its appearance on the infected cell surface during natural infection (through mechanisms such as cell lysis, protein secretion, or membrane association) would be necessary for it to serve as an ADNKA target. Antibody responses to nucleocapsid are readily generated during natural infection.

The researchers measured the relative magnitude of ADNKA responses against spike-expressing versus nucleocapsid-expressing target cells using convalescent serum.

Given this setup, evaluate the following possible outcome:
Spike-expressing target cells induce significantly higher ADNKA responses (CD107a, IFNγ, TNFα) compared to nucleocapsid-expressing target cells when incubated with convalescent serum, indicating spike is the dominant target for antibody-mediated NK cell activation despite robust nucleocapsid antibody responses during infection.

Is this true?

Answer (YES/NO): NO